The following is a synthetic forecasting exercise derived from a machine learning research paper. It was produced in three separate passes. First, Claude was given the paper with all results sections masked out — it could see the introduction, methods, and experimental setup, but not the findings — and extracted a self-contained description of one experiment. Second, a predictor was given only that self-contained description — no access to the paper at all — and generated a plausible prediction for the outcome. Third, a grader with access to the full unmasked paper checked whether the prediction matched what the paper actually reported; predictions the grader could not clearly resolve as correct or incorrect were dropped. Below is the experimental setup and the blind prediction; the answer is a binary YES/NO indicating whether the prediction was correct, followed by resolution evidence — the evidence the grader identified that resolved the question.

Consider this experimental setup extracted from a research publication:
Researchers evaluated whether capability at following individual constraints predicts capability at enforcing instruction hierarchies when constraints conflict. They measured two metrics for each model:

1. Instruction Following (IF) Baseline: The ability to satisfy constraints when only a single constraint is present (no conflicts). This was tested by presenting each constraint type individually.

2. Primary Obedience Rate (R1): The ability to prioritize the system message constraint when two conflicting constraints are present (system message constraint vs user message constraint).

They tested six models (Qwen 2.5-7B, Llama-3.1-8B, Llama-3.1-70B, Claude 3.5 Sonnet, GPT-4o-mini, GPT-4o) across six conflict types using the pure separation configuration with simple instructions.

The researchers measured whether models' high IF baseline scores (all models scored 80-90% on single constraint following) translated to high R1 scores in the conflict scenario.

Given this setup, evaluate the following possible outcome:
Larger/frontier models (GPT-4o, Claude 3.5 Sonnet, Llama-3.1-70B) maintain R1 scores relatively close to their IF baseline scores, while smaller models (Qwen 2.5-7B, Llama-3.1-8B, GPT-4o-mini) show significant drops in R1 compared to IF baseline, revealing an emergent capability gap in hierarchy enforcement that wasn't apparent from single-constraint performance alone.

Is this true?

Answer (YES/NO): NO